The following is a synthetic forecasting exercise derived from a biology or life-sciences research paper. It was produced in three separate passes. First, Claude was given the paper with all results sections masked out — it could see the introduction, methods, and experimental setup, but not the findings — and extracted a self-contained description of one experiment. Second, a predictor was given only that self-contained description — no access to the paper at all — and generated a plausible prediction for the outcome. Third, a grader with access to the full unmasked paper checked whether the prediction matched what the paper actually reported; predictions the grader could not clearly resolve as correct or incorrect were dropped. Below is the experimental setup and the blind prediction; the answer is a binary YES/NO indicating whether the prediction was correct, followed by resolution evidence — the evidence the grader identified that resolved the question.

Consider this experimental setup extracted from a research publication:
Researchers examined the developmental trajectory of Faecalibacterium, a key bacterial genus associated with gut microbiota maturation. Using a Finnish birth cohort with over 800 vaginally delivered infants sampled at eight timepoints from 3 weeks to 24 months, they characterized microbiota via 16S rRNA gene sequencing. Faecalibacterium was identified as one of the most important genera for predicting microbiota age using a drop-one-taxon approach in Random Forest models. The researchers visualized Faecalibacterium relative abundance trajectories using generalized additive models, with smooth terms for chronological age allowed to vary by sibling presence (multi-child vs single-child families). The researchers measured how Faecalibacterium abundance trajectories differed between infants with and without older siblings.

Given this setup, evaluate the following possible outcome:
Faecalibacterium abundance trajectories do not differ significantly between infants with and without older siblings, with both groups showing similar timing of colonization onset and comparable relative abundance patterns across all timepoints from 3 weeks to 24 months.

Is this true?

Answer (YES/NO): NO